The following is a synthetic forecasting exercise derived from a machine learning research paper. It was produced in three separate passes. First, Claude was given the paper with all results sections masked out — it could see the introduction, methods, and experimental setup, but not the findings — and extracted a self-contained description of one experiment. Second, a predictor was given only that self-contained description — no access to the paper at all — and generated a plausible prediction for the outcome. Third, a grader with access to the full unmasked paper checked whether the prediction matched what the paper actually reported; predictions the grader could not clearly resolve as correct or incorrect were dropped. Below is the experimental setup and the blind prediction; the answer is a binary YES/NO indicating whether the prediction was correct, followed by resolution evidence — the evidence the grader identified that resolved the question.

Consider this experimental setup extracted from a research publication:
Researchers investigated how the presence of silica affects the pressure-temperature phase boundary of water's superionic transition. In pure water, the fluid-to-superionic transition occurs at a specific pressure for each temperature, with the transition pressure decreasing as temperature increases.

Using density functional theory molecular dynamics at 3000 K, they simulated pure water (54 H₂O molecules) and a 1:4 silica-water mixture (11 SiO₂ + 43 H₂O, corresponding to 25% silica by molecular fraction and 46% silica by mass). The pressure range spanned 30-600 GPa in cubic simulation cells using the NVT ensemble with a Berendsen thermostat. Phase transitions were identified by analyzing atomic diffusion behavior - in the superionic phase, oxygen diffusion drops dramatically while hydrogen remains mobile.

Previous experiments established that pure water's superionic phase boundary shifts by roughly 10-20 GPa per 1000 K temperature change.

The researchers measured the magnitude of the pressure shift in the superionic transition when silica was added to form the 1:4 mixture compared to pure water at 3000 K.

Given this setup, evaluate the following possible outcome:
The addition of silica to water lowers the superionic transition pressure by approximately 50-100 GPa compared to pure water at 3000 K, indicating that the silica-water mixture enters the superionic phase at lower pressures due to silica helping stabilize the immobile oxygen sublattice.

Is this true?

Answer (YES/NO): NO